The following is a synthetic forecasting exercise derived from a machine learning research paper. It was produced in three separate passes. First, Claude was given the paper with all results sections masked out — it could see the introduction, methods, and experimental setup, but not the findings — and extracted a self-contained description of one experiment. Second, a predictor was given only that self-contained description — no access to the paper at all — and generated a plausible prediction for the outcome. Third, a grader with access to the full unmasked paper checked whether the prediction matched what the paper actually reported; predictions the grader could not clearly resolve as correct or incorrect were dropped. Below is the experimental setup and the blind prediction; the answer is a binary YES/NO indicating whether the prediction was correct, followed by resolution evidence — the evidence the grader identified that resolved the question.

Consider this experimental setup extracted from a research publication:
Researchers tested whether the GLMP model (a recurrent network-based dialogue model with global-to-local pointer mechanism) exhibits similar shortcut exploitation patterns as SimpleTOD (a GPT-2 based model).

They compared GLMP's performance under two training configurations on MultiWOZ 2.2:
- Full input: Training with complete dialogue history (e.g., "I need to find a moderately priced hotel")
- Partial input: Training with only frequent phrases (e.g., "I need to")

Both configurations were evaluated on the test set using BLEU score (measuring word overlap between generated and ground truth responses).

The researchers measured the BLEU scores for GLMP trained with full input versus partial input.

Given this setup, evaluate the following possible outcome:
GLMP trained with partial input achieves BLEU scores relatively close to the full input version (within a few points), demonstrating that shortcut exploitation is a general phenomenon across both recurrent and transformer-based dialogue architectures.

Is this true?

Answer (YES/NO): YES